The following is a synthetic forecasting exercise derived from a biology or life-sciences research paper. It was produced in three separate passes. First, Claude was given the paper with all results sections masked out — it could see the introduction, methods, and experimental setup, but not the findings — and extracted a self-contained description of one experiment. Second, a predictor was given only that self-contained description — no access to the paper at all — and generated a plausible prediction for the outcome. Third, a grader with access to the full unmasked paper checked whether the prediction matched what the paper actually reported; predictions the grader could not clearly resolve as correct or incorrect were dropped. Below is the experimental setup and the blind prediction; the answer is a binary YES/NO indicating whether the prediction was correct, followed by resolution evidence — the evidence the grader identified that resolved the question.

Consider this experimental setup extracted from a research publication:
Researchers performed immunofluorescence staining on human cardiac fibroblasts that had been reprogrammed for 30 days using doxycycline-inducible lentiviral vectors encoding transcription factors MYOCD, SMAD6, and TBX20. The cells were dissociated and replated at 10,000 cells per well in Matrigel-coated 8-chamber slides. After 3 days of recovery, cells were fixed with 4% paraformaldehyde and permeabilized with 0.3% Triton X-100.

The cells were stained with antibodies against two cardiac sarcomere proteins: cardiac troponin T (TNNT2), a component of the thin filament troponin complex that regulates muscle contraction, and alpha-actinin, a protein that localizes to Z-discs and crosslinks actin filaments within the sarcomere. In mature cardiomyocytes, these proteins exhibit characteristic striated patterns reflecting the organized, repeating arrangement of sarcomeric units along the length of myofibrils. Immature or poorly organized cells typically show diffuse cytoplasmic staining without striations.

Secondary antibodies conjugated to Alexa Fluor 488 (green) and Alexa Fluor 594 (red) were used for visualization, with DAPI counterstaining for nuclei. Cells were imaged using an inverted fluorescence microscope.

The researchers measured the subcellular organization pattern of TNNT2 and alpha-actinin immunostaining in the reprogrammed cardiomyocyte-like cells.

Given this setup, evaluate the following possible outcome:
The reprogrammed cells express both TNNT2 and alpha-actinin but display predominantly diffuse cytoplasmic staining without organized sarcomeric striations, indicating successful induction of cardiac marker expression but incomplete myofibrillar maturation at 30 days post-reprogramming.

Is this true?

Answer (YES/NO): NO